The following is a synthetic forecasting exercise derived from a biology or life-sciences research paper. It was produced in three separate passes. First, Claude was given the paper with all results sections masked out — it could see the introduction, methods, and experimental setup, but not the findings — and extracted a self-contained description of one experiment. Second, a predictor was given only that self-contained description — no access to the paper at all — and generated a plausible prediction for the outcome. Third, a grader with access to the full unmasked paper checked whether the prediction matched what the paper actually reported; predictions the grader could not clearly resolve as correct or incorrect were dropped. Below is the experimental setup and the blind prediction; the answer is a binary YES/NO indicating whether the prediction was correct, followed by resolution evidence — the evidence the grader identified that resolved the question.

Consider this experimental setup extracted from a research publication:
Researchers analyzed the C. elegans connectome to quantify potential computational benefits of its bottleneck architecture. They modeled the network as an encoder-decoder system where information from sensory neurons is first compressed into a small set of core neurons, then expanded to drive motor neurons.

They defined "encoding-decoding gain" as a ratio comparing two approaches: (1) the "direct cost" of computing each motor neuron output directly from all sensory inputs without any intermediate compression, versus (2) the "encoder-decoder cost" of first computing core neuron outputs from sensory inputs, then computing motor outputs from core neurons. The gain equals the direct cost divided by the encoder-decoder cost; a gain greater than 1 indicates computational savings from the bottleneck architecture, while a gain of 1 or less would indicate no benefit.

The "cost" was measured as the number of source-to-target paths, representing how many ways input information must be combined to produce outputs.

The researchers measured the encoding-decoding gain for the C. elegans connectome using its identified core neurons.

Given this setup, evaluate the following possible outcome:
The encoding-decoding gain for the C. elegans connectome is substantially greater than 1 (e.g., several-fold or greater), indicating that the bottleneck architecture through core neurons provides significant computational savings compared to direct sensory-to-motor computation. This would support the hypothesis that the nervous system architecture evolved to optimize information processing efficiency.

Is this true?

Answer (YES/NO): YES